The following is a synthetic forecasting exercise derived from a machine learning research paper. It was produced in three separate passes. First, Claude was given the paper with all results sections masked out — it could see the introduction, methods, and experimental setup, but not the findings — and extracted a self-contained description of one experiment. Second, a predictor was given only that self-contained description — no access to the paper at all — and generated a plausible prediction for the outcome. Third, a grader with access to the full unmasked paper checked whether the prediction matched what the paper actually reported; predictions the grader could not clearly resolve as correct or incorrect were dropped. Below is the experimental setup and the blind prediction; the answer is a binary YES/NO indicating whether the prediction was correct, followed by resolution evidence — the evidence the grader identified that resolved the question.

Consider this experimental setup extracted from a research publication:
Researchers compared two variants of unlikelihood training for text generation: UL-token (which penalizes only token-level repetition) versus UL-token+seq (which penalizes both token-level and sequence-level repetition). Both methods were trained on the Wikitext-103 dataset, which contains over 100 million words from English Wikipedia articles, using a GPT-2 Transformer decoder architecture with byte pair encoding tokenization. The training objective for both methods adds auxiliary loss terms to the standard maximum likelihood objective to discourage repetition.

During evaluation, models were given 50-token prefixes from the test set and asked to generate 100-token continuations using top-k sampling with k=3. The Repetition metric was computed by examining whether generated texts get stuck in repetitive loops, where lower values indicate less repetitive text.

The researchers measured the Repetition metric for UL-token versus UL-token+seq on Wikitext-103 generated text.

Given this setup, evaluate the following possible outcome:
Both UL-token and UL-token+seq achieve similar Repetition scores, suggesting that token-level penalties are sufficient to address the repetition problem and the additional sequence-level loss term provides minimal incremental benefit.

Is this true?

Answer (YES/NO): NO